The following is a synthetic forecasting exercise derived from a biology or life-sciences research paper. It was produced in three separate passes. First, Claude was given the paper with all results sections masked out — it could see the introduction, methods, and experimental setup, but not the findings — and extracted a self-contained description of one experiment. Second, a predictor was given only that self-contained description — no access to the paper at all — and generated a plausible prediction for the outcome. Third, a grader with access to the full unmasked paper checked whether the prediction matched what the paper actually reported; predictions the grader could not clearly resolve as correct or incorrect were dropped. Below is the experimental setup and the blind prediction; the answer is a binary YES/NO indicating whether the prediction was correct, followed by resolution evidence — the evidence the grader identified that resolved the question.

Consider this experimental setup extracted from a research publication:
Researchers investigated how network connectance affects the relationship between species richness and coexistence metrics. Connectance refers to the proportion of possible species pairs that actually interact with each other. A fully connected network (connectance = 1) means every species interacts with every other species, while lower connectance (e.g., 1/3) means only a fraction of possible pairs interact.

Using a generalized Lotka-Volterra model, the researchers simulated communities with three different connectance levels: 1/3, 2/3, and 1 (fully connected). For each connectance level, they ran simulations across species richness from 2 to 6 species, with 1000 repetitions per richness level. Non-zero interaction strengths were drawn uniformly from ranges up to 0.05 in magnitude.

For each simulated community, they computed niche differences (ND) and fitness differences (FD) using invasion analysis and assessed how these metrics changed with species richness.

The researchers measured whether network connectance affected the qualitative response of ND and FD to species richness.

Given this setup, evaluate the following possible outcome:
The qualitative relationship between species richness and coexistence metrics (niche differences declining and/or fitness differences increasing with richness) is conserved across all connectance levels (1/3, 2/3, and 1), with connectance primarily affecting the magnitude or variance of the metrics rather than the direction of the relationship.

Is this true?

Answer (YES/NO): NO